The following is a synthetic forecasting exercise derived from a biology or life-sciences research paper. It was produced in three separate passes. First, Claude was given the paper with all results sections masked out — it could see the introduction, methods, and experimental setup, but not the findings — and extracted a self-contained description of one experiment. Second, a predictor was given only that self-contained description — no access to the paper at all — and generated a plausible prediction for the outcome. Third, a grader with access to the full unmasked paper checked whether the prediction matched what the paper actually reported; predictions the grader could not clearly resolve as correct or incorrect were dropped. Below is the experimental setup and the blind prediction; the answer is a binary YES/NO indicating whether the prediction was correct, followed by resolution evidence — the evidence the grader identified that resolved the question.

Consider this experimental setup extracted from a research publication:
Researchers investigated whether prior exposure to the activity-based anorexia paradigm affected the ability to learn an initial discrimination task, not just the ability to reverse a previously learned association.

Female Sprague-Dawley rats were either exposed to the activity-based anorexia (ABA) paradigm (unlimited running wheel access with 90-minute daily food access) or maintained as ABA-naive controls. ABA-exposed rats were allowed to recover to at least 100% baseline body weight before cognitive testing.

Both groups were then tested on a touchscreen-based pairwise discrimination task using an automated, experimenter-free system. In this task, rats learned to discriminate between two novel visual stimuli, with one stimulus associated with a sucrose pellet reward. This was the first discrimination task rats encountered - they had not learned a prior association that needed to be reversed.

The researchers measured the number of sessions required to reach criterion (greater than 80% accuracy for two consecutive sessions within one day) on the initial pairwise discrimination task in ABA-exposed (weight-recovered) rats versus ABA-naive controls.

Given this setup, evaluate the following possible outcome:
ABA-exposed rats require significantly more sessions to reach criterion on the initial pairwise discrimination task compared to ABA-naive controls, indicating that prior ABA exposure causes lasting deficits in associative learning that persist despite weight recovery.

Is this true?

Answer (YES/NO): YES